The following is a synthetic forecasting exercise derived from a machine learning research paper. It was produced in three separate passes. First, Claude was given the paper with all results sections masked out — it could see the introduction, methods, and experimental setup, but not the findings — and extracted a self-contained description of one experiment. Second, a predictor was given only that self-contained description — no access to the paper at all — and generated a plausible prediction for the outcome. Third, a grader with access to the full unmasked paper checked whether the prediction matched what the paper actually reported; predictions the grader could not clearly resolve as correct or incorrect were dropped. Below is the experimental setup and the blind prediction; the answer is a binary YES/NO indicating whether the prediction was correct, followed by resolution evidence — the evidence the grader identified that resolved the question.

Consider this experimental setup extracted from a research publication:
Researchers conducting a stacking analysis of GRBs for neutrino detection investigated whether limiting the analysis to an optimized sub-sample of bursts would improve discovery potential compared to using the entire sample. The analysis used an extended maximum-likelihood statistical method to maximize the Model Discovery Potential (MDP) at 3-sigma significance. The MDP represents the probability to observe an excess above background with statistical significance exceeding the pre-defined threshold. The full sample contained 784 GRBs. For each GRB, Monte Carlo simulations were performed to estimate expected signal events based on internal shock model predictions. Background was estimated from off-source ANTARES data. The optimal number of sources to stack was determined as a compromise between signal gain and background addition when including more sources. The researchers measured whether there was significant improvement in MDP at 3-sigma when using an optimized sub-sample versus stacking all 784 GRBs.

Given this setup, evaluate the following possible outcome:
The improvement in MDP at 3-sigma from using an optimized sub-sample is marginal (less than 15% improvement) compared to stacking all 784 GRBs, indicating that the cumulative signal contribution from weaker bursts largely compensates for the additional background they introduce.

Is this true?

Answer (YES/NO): YES